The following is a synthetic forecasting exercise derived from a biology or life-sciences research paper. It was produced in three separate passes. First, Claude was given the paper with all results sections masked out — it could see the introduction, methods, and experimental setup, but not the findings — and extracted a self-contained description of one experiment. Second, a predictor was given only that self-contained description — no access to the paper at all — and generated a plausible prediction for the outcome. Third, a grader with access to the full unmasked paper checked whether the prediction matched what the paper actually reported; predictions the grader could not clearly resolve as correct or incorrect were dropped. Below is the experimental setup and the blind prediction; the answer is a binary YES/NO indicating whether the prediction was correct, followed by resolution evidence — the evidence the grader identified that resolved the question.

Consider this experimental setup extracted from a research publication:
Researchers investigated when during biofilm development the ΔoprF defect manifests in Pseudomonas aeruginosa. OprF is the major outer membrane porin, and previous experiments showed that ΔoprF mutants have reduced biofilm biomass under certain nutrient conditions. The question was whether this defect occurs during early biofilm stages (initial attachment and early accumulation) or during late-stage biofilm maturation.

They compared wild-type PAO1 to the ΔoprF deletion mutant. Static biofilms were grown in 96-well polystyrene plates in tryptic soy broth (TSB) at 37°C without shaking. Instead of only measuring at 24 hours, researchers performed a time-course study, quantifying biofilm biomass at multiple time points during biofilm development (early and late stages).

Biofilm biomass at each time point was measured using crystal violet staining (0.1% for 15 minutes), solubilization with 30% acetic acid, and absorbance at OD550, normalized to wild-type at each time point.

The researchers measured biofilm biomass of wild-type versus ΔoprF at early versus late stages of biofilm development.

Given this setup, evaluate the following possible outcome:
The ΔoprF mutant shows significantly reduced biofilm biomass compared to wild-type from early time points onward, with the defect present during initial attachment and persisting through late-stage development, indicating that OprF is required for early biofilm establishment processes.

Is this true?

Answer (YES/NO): NO